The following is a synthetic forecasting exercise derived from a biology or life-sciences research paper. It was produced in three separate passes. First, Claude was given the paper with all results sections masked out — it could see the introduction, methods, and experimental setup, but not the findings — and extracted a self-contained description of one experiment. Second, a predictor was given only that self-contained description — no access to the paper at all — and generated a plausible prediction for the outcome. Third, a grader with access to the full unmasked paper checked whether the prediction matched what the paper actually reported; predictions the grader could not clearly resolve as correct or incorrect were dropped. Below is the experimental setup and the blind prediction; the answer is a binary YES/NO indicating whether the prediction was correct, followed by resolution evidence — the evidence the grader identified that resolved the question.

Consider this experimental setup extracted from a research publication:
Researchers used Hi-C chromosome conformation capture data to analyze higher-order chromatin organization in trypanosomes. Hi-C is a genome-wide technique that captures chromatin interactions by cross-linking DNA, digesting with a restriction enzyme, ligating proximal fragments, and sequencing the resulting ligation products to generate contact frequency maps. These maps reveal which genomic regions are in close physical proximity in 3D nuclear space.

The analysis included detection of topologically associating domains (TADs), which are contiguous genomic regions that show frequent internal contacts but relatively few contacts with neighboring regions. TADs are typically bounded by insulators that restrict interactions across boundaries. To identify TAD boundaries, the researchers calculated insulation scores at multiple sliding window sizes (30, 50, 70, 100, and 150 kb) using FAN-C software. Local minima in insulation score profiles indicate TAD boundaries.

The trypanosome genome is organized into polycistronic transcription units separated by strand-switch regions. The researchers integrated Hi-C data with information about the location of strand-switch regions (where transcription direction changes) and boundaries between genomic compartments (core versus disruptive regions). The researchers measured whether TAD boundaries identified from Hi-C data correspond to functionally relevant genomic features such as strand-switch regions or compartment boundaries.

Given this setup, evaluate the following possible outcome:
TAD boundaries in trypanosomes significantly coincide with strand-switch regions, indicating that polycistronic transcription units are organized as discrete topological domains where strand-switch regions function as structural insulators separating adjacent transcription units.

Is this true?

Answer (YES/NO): NO